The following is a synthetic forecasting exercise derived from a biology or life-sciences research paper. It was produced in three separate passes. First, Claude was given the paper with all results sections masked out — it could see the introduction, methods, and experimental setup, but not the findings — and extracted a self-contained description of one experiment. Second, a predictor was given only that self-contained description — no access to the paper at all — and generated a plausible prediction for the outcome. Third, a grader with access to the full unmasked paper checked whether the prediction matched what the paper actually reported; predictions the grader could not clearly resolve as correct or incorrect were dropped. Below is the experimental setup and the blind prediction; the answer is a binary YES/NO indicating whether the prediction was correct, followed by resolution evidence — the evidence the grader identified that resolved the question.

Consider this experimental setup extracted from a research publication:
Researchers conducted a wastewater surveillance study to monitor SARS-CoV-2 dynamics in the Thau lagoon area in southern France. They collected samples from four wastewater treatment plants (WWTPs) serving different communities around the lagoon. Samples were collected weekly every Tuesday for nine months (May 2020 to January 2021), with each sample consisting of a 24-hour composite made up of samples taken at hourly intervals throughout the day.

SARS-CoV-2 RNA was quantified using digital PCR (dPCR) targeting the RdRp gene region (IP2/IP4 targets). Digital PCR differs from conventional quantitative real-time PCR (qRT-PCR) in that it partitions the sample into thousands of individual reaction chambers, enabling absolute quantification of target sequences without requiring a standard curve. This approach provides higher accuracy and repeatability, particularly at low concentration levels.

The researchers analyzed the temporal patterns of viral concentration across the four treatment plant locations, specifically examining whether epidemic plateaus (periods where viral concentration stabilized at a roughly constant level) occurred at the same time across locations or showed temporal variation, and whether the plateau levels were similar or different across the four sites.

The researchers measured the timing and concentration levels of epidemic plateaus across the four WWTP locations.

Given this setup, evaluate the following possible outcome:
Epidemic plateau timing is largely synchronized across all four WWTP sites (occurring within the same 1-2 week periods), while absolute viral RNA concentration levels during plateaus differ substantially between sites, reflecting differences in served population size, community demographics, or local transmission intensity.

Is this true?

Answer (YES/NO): NO